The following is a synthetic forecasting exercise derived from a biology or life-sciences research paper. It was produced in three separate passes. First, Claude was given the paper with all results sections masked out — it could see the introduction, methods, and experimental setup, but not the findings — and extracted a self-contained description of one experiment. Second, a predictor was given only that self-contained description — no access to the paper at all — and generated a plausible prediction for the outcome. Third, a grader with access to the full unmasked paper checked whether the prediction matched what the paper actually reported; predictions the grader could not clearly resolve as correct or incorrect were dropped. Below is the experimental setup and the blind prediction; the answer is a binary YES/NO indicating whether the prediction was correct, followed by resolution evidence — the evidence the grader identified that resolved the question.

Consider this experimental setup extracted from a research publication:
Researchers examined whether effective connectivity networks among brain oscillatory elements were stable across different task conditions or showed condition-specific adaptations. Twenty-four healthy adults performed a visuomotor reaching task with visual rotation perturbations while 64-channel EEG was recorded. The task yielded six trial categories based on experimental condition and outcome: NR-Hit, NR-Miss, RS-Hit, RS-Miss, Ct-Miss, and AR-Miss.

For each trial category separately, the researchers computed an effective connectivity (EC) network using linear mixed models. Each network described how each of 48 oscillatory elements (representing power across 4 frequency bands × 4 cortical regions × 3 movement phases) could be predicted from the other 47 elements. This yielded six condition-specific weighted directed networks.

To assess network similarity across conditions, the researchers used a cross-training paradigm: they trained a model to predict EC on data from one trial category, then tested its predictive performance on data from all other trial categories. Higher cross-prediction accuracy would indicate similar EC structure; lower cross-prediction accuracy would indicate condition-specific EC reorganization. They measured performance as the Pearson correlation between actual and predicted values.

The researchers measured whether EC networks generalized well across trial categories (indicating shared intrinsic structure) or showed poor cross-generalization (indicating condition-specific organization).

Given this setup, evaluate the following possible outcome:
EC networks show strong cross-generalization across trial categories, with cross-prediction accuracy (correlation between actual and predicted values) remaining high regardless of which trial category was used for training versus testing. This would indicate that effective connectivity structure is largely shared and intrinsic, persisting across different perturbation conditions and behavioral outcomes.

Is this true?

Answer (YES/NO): NO